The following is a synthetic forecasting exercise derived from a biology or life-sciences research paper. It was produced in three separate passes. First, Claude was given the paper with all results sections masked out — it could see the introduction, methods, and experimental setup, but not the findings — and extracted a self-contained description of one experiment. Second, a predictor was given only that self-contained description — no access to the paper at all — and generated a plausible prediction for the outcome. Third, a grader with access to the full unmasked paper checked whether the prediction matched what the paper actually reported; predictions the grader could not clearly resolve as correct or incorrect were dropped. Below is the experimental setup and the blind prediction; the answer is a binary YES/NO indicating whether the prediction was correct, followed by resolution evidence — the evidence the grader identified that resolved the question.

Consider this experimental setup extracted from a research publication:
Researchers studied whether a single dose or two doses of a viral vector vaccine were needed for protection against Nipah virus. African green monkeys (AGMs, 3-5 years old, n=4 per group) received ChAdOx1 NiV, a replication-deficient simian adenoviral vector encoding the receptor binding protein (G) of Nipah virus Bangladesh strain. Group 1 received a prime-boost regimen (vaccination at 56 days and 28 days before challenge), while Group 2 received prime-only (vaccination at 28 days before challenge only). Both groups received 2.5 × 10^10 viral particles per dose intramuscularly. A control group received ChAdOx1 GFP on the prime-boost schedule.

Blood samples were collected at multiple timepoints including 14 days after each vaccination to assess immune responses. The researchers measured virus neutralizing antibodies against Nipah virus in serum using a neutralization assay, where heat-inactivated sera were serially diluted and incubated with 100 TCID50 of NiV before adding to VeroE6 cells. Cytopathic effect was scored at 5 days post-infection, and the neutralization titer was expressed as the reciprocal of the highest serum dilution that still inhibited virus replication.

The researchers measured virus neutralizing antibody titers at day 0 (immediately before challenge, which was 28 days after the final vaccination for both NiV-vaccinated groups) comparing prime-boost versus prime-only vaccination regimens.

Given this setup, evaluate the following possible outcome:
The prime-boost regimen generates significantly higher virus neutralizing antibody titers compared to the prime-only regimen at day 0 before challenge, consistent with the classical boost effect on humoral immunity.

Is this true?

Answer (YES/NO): YES